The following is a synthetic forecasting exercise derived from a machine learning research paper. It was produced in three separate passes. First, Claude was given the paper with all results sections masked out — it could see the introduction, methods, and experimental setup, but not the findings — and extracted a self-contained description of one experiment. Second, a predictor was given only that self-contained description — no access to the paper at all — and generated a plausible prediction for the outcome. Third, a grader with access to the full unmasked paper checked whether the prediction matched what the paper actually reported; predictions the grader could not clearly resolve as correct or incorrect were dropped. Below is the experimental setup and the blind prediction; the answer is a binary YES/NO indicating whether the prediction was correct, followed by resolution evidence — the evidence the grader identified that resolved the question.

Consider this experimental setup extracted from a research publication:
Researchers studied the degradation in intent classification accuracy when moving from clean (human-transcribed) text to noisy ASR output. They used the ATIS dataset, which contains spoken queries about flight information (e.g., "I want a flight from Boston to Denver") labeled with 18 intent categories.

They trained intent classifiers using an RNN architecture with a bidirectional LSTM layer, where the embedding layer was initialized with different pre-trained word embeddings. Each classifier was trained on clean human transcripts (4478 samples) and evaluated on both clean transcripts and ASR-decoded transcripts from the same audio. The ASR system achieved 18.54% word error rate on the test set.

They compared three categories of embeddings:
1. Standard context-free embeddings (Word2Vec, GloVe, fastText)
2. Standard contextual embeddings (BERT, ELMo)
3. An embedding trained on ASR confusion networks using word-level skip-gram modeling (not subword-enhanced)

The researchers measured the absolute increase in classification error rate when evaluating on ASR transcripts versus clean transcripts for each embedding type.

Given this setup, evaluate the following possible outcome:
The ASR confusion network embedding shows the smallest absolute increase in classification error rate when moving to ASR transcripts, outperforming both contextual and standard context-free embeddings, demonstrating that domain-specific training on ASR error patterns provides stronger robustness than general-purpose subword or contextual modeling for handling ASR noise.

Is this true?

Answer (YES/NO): YES